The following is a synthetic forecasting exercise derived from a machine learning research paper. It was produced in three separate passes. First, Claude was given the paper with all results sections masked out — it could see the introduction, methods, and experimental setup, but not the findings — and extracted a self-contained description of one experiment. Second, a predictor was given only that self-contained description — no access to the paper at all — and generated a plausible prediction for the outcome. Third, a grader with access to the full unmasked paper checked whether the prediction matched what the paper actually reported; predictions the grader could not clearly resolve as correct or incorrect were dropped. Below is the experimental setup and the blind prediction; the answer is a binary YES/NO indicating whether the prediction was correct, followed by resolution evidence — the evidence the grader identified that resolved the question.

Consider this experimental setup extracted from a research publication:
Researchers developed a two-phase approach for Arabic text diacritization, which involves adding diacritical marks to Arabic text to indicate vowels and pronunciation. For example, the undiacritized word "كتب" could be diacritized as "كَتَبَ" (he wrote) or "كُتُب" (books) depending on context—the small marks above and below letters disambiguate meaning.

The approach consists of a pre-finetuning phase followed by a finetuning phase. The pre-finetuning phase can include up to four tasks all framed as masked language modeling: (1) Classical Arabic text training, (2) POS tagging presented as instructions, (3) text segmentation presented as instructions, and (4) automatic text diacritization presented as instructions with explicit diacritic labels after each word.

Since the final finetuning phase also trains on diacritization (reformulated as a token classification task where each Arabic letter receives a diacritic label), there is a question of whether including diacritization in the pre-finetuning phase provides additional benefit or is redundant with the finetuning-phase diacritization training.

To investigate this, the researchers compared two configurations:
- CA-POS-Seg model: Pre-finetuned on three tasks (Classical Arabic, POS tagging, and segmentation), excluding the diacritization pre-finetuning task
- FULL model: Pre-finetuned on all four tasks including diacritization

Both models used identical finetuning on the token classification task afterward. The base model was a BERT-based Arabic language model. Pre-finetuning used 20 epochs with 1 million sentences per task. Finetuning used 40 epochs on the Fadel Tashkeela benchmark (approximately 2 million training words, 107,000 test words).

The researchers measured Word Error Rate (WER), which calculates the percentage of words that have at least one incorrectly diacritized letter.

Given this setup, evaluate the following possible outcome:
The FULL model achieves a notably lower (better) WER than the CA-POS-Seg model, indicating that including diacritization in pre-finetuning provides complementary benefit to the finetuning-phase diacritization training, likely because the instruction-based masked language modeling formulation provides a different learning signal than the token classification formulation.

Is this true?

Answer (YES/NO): YES